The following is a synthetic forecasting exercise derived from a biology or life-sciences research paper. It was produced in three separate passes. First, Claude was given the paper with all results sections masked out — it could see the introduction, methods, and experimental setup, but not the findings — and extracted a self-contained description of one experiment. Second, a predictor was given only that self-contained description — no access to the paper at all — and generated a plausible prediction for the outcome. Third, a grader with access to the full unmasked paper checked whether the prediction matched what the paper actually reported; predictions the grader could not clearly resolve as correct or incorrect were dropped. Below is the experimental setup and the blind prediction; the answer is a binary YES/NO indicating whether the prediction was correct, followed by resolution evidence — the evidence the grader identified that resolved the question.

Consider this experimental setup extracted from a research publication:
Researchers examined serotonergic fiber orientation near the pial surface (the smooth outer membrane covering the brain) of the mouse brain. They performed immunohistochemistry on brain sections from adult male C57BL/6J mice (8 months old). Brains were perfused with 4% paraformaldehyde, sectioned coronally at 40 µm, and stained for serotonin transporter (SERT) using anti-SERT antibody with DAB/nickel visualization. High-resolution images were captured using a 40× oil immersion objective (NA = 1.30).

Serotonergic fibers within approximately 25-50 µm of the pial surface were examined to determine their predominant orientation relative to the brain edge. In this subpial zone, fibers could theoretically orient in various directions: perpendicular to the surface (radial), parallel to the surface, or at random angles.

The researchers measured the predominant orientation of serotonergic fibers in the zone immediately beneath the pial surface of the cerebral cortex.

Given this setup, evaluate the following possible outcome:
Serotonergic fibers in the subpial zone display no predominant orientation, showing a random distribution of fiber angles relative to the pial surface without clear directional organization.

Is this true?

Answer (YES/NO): NO